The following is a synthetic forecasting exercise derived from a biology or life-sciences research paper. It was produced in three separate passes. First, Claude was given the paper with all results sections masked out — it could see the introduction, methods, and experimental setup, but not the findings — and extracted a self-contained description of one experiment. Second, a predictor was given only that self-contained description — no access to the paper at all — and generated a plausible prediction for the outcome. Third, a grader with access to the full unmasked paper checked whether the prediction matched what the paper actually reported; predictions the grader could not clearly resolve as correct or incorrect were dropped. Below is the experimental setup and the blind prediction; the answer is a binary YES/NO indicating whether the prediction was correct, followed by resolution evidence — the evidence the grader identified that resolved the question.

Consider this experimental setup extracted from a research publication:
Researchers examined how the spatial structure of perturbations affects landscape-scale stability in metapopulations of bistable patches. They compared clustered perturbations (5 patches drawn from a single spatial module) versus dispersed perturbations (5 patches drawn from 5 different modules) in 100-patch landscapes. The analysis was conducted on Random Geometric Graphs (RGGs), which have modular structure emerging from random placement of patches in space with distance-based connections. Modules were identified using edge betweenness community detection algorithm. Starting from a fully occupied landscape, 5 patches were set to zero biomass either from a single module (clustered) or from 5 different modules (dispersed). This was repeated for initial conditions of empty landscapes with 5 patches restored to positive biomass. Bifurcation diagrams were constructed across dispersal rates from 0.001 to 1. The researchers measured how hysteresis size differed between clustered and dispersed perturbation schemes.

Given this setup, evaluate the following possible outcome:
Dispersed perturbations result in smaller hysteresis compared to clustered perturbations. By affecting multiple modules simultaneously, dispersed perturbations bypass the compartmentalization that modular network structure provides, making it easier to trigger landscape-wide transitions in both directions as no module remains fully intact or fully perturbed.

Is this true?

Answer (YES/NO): NO